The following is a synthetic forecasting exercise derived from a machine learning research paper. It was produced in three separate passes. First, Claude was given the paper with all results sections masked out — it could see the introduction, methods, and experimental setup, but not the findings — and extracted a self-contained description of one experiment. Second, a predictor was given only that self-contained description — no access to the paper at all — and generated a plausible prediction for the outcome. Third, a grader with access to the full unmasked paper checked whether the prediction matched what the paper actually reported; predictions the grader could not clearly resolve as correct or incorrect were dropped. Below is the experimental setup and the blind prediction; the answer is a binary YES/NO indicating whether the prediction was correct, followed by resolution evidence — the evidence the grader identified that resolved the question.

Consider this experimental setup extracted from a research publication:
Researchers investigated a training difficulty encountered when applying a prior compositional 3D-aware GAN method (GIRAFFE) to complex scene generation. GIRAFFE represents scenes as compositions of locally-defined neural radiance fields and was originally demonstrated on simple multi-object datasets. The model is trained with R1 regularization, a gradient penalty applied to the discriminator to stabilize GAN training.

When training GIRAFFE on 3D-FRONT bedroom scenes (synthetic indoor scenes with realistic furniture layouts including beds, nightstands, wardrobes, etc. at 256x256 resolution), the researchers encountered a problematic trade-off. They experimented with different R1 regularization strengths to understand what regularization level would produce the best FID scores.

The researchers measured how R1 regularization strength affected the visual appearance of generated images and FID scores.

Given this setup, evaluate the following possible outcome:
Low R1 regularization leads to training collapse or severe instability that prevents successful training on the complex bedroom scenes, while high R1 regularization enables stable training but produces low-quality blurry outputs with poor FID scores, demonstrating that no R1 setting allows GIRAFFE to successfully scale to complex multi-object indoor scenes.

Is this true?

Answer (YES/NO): NO